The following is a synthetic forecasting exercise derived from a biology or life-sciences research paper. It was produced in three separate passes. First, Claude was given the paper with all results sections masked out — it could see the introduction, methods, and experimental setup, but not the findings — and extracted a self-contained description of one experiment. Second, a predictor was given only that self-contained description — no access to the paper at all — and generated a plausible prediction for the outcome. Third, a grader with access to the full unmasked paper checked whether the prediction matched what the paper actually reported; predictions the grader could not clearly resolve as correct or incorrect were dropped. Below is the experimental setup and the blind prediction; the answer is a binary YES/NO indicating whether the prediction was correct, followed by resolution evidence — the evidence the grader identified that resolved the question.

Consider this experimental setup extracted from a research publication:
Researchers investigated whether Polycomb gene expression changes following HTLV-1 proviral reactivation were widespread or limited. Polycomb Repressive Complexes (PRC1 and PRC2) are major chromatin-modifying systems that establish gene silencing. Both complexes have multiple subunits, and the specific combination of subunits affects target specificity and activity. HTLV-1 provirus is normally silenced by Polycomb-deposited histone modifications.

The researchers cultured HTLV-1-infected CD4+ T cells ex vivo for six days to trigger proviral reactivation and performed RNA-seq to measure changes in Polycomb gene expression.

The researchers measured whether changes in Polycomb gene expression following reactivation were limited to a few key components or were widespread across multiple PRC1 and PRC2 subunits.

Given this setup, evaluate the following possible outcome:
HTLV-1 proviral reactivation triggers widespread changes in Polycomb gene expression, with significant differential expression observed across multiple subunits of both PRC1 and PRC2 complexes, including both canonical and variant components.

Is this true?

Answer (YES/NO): YES